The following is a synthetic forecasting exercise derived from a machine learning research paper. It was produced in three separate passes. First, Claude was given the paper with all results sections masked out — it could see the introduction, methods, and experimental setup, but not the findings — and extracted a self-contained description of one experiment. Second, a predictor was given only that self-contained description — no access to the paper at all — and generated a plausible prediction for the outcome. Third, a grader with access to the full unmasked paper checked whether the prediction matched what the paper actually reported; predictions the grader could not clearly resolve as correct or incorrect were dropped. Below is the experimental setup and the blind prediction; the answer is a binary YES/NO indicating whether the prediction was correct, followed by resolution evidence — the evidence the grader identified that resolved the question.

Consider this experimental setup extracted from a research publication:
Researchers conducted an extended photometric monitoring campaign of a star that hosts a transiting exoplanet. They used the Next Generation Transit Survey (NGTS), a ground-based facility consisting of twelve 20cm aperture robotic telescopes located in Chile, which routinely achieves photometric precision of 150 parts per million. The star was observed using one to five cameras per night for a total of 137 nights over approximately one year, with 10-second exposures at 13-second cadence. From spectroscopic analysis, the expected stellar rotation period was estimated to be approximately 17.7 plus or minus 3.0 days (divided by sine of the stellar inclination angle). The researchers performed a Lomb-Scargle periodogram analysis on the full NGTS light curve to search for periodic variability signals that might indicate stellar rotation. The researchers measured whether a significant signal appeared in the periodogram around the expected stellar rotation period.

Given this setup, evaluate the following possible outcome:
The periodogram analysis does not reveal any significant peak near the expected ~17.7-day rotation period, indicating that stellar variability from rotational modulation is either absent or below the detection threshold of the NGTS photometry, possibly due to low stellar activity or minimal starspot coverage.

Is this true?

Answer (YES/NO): YES